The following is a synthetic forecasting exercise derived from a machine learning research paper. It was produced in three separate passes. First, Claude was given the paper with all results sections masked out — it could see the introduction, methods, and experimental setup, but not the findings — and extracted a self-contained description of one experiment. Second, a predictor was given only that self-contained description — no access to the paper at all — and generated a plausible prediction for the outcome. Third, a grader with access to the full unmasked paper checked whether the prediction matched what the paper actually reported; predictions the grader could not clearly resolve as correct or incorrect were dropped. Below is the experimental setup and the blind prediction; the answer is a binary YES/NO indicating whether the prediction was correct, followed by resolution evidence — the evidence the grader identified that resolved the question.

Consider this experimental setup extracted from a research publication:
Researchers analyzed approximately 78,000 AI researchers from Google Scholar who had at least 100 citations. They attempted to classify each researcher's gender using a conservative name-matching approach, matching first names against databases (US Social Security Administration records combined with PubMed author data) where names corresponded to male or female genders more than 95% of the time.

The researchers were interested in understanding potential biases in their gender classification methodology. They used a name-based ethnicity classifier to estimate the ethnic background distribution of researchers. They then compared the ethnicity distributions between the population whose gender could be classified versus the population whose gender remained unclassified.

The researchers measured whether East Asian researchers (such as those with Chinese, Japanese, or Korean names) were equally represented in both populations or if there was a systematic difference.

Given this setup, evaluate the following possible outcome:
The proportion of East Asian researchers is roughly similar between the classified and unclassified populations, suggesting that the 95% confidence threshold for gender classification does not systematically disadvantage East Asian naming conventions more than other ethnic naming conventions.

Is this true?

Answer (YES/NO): NO